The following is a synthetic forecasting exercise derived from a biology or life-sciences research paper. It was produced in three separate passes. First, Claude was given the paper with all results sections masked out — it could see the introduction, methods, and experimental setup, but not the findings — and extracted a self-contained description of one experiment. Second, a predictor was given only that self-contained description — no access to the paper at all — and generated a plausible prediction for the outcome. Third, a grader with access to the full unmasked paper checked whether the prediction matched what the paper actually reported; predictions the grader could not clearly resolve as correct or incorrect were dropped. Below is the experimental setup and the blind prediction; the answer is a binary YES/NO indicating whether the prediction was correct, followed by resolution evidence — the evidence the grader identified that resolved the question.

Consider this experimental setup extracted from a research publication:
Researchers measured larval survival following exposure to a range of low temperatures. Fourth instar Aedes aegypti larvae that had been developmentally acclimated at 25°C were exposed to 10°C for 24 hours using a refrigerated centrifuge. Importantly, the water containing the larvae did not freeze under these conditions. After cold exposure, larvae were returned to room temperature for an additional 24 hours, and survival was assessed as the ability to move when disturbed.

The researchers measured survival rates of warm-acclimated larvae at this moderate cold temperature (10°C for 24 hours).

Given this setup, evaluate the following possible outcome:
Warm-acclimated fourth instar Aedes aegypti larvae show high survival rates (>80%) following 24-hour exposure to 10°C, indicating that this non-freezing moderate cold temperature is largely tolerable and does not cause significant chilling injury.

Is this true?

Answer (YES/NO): YES